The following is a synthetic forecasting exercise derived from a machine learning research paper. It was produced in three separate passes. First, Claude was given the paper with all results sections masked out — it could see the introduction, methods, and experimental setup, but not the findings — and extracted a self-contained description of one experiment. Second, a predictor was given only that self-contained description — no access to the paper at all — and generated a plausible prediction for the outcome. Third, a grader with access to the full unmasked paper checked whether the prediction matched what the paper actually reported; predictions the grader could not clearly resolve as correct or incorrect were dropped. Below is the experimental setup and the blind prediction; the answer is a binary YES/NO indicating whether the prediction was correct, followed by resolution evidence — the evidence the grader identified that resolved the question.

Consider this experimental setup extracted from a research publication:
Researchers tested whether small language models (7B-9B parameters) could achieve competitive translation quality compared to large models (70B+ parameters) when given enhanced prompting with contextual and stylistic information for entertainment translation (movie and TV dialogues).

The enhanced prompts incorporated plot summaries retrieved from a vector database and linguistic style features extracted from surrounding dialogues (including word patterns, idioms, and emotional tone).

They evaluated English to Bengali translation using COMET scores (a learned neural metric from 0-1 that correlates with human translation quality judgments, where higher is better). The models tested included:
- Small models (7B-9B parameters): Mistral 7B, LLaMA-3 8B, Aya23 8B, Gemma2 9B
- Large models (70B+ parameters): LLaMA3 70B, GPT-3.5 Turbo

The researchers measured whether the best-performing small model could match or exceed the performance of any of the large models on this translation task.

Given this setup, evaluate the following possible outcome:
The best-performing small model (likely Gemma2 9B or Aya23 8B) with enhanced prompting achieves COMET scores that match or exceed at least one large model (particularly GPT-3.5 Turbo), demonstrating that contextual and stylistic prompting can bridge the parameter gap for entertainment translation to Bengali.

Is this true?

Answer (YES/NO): NO